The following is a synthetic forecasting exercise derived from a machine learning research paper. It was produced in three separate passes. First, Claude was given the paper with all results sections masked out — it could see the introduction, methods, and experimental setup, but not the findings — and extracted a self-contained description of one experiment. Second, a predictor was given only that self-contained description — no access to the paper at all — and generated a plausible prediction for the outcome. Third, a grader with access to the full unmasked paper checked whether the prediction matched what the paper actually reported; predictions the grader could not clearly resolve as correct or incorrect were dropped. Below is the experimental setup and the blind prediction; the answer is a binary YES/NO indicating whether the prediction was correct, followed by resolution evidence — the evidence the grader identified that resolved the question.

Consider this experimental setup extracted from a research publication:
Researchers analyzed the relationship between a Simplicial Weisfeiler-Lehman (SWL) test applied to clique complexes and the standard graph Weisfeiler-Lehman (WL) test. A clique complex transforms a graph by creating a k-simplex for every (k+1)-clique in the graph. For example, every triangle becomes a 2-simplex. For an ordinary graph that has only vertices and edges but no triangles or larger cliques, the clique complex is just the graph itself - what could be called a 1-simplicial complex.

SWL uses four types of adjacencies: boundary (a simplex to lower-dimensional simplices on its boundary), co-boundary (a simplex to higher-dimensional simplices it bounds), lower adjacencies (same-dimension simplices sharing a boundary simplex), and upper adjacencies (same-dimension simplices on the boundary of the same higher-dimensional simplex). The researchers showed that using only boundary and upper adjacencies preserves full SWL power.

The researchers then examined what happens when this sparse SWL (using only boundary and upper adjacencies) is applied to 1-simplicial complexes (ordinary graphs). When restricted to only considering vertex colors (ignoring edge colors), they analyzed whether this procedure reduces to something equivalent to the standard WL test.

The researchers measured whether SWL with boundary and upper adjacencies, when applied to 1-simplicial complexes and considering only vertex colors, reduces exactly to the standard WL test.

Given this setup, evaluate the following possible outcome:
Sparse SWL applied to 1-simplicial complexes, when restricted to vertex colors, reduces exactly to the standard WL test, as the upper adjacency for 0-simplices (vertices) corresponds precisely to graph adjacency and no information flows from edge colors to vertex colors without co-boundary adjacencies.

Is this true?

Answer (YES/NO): YES